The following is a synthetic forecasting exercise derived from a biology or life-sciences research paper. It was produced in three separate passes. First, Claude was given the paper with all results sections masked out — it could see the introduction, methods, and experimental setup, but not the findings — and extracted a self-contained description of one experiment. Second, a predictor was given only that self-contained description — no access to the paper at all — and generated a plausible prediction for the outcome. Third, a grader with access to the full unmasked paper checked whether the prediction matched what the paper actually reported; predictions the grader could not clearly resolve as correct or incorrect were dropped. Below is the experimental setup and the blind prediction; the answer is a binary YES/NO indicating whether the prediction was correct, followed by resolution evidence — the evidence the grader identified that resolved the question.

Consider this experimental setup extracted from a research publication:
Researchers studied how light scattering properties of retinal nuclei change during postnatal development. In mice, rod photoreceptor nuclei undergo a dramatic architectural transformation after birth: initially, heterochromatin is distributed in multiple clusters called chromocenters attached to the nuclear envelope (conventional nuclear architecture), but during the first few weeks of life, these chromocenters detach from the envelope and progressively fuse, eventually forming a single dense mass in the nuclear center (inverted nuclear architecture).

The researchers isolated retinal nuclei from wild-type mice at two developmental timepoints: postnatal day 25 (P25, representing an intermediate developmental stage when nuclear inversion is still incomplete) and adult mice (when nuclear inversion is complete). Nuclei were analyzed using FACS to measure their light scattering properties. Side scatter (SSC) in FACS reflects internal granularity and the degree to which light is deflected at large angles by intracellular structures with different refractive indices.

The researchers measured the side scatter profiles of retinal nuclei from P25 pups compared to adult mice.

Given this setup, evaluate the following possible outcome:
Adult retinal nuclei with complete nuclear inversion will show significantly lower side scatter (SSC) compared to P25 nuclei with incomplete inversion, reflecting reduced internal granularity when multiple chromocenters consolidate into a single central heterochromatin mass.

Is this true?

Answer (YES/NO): YES